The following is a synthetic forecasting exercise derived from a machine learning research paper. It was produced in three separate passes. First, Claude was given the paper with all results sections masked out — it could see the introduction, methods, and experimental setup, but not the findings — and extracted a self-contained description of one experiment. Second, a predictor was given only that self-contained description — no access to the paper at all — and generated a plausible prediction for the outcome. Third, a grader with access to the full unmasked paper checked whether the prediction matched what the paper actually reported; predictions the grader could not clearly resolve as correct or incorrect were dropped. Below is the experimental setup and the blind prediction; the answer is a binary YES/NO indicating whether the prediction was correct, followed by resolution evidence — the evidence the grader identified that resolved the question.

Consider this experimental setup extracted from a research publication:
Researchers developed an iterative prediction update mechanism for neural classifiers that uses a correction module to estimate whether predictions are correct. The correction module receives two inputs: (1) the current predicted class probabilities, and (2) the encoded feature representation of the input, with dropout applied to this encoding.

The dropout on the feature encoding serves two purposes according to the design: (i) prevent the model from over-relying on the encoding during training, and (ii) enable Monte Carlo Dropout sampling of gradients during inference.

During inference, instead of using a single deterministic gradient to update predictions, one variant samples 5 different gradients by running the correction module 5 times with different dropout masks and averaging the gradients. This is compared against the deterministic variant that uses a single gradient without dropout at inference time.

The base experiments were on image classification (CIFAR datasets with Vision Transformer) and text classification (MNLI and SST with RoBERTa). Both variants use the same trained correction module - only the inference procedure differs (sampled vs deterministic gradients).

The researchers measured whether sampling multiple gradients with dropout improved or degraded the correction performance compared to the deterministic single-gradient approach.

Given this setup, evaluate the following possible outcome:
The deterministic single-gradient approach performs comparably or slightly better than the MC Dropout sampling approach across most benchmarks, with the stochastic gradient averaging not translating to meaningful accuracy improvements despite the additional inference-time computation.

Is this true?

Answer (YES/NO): YES